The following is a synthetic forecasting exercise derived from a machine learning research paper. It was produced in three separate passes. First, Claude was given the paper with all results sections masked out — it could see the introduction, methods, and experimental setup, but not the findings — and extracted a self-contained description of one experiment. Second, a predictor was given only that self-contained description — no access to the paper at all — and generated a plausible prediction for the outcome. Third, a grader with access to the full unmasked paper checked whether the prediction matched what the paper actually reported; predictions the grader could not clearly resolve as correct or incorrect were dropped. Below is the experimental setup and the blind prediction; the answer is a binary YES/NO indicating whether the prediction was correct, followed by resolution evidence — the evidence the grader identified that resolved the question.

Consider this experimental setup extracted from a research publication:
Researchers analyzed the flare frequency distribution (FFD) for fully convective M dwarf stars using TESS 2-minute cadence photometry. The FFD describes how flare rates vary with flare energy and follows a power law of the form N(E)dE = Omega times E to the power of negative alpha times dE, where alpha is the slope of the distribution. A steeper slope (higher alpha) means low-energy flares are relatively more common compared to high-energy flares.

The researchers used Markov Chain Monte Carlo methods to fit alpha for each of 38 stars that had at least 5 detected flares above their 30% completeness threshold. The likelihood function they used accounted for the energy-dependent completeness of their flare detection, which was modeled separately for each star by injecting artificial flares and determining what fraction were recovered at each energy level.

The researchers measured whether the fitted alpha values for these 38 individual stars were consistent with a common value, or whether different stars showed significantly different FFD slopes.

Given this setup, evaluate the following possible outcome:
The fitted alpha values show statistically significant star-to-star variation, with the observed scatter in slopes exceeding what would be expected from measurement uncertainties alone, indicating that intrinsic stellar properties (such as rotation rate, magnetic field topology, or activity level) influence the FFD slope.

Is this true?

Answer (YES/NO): NO